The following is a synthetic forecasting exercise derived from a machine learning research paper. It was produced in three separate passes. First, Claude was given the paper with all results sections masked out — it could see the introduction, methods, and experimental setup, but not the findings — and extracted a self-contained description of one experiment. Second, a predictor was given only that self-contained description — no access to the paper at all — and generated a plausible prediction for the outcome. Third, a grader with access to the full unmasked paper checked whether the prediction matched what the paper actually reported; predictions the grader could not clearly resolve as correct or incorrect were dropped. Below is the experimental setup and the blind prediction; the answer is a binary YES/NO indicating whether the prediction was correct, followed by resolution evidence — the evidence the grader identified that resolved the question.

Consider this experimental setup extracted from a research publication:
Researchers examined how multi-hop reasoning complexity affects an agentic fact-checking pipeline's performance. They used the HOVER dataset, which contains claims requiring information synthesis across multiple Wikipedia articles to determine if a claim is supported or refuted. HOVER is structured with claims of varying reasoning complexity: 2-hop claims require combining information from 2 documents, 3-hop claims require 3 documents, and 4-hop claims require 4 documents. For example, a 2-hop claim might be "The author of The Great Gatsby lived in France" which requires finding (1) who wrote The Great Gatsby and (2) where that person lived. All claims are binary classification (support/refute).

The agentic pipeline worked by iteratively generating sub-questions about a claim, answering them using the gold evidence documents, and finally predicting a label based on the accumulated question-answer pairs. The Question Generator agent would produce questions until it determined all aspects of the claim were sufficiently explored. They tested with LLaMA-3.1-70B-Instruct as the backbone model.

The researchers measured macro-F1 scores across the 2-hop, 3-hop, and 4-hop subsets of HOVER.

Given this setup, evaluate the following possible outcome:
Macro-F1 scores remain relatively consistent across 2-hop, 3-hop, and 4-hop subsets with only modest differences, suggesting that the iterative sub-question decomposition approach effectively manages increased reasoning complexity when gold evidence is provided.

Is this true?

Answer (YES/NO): NO